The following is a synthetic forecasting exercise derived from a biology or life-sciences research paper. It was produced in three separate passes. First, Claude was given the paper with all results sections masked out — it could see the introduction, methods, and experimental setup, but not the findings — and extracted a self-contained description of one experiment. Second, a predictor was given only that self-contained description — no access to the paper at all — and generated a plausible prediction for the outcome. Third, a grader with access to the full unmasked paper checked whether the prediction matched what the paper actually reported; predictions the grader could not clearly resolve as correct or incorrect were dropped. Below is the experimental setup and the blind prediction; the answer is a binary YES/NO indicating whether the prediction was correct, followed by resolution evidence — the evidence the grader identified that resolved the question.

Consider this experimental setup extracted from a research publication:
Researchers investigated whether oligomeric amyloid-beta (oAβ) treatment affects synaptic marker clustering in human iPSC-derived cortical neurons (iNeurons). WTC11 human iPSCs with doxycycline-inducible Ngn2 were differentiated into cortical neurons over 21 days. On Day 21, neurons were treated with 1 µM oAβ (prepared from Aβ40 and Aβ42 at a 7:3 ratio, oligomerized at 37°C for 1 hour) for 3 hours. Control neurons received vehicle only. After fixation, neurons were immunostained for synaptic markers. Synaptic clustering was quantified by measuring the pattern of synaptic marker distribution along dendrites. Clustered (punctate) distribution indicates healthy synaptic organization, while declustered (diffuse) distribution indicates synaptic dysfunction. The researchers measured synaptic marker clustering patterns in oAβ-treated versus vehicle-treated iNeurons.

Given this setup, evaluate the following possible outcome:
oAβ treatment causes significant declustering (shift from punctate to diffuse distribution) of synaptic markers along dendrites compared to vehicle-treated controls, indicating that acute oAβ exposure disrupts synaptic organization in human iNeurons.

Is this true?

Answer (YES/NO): YES